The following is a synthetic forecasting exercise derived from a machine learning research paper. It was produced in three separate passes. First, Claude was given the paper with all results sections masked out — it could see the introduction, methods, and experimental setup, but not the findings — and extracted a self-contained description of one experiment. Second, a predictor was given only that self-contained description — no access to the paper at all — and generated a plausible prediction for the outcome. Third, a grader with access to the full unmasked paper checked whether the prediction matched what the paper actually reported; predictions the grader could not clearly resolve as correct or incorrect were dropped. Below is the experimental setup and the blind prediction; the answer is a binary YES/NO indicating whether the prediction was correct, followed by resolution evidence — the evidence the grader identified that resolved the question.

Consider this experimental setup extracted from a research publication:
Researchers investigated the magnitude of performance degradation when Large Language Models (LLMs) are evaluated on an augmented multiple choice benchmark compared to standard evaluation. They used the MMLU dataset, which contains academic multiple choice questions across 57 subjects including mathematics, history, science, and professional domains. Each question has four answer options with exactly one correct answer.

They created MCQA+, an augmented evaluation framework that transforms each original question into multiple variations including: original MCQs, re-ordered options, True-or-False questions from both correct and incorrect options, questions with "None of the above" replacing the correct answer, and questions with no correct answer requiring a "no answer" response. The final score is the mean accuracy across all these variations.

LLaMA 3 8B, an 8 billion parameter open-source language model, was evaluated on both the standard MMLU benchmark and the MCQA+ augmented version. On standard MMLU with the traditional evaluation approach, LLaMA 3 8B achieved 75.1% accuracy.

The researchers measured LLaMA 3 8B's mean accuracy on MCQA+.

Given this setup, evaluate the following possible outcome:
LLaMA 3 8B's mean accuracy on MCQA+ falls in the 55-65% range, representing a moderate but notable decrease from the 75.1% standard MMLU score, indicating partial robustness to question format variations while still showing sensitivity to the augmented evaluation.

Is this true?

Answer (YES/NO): YES